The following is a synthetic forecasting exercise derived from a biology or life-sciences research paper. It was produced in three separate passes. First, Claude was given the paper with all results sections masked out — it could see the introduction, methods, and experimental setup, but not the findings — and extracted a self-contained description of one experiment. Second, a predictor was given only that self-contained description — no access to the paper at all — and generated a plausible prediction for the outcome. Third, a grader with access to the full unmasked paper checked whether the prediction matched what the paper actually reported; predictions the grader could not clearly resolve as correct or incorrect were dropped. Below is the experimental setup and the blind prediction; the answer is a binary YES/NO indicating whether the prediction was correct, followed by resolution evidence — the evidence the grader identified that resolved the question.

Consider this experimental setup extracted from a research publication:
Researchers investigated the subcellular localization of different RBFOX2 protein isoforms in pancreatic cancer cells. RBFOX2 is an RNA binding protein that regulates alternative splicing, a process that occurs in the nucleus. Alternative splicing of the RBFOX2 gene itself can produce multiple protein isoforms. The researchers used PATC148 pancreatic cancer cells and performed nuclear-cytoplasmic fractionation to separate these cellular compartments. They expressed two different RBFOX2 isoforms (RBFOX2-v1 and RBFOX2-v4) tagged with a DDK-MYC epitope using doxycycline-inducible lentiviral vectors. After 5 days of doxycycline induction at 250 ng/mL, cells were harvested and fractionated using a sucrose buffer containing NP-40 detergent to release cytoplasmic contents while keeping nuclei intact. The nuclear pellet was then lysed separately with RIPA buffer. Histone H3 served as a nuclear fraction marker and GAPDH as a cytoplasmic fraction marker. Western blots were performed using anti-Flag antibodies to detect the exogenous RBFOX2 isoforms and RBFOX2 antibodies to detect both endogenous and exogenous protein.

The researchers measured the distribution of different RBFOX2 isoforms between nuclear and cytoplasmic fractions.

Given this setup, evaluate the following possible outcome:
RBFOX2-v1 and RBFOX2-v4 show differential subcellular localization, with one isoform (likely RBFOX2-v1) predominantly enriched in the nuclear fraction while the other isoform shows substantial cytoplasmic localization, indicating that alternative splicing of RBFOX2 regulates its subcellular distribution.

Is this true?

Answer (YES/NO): YES